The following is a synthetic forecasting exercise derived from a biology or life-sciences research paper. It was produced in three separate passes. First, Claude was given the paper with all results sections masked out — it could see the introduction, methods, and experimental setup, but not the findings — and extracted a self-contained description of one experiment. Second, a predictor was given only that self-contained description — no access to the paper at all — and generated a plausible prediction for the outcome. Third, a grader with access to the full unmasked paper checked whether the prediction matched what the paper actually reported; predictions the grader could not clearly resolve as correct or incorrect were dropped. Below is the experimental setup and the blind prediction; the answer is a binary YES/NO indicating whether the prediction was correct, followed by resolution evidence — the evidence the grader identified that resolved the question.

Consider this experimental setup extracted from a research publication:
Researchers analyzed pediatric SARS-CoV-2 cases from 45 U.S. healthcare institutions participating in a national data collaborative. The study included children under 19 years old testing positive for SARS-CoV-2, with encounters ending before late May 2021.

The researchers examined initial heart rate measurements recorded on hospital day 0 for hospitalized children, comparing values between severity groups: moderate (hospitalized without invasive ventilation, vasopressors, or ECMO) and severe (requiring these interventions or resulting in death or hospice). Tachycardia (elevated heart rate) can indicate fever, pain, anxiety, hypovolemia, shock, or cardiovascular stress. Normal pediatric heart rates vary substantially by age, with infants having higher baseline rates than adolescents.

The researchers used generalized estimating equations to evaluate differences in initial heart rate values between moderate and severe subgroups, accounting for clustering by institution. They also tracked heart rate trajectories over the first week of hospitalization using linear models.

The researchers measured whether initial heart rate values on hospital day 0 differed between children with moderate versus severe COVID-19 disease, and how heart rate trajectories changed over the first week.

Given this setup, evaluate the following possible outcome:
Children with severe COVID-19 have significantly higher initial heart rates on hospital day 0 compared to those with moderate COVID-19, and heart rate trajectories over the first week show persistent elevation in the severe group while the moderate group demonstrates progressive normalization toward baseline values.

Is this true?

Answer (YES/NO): NO